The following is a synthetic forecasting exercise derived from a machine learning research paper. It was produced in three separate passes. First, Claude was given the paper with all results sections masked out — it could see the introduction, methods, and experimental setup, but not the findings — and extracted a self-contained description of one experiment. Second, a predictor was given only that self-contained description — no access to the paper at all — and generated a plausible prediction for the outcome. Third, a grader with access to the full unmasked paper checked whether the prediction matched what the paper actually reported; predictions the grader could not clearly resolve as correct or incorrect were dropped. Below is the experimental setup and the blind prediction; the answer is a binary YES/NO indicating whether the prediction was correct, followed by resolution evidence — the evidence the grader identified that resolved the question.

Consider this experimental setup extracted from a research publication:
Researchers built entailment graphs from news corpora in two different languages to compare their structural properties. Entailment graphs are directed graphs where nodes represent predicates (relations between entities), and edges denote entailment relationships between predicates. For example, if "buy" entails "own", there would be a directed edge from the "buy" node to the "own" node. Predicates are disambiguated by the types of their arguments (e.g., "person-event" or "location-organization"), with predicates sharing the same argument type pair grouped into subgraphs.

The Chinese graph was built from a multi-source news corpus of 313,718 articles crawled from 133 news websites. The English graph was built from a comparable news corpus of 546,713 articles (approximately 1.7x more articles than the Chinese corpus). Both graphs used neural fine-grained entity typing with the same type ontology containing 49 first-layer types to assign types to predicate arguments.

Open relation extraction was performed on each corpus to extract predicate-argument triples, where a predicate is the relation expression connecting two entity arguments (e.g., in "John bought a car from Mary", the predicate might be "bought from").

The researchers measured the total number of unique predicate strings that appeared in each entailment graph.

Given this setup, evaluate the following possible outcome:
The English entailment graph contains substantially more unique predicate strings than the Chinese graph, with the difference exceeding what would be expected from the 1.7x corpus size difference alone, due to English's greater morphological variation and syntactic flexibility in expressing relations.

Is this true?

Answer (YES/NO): NO